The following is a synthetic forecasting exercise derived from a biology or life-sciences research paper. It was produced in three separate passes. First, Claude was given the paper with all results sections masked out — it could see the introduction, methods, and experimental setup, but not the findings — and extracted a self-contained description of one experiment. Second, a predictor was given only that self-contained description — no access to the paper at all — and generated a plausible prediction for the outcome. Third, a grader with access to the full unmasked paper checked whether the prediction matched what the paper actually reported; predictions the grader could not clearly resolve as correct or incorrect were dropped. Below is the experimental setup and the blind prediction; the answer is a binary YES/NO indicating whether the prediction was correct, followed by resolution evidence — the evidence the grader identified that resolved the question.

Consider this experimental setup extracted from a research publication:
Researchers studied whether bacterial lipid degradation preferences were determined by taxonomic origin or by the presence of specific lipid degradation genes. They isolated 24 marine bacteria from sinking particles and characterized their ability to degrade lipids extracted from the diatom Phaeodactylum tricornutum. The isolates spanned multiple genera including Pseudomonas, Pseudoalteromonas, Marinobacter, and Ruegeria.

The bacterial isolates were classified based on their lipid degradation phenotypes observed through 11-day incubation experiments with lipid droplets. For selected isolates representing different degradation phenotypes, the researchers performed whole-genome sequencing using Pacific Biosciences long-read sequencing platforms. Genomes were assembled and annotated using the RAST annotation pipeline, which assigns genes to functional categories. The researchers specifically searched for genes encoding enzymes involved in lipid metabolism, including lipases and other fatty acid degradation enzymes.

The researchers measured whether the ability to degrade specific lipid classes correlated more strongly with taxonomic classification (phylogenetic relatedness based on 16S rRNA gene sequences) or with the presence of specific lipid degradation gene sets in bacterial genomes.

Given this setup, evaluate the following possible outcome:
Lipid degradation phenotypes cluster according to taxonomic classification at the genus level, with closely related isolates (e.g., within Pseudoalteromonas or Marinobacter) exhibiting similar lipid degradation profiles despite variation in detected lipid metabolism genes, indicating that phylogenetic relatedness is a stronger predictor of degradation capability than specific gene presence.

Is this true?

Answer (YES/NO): NO